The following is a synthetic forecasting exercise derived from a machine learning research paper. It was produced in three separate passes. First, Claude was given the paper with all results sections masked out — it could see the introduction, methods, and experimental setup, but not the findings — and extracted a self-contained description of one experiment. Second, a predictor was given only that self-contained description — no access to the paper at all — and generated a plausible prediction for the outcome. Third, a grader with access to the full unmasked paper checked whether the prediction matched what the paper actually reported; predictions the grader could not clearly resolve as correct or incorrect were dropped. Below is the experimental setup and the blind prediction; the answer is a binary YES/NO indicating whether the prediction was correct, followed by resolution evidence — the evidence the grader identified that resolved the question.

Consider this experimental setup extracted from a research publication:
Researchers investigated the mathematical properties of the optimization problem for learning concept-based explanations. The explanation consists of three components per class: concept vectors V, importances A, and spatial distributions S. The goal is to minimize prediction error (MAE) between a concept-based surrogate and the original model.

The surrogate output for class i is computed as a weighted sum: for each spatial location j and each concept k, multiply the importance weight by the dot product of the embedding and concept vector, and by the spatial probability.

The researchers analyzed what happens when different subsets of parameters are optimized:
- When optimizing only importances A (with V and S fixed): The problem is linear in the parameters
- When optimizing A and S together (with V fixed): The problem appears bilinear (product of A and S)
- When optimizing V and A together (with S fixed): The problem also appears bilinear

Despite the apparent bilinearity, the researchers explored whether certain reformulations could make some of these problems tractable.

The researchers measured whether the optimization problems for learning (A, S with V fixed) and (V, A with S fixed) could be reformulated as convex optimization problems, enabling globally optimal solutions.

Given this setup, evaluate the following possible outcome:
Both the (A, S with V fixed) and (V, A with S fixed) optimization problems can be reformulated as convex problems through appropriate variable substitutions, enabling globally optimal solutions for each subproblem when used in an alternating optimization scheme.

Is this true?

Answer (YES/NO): YES